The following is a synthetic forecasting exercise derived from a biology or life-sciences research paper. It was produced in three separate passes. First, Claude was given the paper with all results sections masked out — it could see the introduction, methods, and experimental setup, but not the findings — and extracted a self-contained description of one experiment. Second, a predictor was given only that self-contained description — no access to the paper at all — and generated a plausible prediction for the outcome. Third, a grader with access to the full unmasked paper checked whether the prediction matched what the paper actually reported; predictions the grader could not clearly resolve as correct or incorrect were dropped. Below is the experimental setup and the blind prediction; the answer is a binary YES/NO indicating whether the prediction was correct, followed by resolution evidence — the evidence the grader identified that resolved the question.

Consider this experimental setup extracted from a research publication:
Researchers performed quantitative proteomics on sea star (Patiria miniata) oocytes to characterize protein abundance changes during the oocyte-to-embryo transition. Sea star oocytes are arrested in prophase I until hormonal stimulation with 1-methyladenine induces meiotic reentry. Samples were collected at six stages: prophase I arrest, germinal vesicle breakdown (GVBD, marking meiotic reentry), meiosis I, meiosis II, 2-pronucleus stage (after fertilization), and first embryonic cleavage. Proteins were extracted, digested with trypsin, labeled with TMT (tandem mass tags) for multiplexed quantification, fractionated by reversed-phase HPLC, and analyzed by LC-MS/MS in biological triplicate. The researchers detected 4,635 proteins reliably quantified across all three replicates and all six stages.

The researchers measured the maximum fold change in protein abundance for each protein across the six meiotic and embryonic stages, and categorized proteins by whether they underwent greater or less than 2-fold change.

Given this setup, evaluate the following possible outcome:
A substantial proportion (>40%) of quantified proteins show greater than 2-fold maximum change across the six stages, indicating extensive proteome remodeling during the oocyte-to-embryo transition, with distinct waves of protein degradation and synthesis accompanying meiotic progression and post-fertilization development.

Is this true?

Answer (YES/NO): NO